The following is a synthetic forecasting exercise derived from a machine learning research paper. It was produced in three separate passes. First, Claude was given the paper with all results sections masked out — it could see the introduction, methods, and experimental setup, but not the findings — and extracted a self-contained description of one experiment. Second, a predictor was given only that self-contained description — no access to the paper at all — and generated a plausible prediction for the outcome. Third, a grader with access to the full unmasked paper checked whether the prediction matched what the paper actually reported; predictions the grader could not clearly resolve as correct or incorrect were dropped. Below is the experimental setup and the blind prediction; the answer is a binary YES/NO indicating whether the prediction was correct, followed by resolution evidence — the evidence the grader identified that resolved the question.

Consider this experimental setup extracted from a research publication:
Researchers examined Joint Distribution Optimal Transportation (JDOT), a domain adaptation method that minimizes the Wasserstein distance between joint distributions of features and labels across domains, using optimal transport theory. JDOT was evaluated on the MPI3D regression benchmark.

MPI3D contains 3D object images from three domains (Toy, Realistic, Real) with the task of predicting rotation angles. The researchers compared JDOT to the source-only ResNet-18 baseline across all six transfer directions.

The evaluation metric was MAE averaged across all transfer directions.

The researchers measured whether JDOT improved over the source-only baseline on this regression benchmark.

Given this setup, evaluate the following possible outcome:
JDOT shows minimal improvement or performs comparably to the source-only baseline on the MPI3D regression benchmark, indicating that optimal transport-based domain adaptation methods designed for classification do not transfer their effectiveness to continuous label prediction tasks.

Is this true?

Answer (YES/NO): NO